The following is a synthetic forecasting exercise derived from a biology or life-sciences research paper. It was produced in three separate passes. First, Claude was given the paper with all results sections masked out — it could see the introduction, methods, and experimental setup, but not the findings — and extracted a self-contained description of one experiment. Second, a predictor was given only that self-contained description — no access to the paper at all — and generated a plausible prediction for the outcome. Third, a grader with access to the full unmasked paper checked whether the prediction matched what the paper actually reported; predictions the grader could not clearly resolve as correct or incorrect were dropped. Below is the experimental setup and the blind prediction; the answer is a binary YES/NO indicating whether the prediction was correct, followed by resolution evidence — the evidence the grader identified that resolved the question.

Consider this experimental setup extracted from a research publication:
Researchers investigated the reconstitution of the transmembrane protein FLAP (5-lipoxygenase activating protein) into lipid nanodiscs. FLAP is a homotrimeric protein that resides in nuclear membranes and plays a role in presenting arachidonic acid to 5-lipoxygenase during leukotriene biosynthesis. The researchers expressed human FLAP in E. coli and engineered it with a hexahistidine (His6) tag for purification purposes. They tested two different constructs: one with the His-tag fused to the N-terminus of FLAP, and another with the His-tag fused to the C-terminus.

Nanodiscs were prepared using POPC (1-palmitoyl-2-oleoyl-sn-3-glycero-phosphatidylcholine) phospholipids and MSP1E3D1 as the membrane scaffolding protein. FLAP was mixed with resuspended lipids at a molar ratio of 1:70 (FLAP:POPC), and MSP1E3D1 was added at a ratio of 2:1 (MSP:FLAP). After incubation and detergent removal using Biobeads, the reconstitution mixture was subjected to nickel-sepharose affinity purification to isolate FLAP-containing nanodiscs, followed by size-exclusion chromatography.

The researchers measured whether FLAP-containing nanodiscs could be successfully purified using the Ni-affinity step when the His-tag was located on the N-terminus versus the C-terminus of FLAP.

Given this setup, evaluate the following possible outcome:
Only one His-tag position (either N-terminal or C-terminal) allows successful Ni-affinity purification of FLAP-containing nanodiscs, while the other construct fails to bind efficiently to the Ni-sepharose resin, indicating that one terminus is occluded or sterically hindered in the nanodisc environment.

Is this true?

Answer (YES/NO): YES